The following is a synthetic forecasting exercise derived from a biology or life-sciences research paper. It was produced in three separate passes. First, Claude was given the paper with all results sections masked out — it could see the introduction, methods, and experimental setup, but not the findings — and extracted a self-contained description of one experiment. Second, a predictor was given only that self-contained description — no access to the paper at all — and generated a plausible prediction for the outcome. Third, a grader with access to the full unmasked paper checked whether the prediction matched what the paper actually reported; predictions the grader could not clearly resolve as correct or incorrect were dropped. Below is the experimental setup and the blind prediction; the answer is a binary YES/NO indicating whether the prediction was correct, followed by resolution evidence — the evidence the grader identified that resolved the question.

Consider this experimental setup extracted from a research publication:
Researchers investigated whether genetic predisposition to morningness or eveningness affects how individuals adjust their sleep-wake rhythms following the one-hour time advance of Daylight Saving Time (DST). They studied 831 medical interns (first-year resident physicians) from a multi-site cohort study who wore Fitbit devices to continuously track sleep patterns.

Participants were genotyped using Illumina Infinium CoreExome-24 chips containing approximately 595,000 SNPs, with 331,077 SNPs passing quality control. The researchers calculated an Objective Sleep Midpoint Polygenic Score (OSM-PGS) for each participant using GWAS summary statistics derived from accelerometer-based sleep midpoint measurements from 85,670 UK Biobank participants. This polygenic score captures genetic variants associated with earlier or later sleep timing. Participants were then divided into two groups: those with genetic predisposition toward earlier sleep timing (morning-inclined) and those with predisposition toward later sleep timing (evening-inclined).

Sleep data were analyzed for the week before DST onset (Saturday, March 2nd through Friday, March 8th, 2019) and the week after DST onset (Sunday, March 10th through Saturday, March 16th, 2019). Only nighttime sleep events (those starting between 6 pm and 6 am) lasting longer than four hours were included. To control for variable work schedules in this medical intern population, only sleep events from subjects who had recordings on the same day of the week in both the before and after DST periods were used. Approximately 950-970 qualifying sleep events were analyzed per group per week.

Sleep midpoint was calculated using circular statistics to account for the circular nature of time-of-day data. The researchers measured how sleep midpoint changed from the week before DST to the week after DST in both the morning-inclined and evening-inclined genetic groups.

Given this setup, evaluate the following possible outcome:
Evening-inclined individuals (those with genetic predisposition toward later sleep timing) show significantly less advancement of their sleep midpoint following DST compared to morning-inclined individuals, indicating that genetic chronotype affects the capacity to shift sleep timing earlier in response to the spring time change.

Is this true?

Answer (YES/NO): YES